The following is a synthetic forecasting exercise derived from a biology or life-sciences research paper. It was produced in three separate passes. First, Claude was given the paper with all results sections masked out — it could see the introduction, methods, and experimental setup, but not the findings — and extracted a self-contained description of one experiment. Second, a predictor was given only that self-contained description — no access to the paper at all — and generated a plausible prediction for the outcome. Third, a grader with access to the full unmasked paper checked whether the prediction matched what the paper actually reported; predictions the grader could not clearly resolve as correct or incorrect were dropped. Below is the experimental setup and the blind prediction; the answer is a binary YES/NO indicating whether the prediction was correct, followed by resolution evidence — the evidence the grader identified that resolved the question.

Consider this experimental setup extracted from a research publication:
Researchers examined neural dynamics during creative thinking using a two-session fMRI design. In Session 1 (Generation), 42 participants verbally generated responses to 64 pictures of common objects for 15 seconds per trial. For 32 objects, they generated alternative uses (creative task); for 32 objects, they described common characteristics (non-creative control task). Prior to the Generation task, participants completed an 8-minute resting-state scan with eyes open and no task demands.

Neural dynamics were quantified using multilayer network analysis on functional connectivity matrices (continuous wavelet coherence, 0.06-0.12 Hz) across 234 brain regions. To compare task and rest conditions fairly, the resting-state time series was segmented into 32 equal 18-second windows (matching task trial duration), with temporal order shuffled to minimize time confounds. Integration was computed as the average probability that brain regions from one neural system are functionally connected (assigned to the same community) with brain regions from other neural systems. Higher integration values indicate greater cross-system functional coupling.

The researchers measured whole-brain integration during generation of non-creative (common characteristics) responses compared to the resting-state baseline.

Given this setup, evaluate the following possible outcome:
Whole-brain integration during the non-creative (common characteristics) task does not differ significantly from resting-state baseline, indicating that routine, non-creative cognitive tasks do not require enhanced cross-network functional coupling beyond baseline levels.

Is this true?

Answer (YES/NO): NO